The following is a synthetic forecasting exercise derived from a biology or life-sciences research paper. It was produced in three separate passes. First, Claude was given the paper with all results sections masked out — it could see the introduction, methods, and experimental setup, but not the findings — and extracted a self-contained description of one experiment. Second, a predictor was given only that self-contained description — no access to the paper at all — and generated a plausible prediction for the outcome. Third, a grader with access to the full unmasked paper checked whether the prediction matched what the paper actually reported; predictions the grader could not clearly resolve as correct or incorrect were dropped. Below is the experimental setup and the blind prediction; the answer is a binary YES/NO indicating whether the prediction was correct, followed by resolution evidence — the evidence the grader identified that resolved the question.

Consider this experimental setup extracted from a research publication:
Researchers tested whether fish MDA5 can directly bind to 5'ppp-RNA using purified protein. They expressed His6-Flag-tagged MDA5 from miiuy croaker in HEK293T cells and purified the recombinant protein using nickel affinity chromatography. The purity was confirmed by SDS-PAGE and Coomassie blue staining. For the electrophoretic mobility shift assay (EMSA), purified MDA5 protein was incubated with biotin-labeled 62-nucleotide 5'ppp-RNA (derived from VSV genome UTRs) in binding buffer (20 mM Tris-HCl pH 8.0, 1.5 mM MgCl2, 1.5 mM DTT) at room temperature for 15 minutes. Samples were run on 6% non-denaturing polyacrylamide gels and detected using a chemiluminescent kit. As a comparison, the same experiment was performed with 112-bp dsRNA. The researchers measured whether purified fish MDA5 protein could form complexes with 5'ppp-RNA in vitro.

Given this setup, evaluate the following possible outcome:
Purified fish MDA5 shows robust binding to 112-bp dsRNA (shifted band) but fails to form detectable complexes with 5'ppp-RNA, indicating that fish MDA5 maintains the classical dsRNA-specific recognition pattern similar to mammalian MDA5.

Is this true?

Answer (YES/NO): NO